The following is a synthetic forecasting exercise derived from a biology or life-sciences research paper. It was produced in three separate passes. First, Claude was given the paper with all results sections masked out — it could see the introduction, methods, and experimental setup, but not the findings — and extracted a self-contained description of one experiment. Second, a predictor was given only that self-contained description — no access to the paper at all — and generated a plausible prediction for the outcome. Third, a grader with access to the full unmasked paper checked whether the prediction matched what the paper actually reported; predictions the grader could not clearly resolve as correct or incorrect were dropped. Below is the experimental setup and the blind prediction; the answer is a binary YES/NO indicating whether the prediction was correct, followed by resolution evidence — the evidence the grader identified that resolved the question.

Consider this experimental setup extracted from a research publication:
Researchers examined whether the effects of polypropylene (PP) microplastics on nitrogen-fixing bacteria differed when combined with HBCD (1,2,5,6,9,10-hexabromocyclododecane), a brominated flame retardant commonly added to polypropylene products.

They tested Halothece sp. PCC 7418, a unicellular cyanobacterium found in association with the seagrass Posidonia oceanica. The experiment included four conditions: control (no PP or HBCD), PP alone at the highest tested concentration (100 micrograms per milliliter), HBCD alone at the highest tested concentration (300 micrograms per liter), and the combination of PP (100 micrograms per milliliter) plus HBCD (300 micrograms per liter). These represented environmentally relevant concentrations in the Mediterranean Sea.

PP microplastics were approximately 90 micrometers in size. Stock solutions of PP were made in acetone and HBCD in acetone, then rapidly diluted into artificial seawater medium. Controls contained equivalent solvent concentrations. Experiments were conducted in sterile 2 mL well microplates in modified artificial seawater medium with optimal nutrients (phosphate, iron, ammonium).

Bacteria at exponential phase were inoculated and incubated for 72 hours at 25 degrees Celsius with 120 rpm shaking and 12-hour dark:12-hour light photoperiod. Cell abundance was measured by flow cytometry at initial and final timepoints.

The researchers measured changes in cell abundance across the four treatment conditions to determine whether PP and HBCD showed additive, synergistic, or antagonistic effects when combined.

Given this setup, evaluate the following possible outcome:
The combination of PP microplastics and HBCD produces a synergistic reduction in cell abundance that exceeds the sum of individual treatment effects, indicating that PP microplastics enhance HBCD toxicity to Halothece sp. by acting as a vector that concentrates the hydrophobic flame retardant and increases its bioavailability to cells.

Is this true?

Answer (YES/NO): NO